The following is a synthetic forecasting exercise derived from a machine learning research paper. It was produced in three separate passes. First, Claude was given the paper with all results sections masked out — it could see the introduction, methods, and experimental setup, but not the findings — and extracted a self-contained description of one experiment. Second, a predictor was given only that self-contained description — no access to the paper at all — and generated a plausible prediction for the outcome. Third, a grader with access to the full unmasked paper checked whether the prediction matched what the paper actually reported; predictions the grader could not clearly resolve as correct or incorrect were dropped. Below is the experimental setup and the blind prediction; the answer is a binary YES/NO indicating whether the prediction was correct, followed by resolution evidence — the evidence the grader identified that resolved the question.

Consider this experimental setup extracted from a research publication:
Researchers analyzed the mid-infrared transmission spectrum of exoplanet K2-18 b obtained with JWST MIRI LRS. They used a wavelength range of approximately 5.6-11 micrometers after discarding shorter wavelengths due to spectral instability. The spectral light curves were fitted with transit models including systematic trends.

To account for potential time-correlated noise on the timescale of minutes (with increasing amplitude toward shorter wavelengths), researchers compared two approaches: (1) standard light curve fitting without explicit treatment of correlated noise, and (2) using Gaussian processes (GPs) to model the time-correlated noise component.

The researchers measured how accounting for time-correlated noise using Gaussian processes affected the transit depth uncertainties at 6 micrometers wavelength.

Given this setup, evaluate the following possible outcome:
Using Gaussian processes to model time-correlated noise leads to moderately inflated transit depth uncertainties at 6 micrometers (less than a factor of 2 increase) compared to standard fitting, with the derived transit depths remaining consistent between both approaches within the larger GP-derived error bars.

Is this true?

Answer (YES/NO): YES